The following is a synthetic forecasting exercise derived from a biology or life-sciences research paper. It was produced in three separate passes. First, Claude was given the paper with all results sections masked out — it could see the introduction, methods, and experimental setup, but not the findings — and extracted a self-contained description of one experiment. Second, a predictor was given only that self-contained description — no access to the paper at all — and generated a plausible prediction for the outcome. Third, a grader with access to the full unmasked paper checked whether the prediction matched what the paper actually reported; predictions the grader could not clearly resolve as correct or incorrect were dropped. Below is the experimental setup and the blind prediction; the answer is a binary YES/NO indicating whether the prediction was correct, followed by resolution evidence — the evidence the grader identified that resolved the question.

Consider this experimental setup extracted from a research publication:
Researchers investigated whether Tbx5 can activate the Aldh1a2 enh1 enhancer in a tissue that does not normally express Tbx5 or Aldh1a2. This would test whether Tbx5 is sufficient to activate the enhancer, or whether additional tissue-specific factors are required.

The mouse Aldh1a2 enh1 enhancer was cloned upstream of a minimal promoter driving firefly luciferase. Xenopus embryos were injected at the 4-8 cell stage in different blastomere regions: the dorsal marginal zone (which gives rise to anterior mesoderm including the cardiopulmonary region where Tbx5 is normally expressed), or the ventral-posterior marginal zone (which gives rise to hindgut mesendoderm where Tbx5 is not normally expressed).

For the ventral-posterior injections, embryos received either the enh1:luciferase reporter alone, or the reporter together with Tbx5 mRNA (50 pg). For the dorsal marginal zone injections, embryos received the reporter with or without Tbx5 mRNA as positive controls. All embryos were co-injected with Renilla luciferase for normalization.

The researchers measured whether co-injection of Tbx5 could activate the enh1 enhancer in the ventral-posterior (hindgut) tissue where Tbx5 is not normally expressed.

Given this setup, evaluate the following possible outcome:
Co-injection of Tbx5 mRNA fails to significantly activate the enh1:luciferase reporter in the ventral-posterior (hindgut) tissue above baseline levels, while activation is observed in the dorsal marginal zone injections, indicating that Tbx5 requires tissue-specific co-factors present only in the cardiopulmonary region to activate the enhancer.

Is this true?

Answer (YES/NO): NO